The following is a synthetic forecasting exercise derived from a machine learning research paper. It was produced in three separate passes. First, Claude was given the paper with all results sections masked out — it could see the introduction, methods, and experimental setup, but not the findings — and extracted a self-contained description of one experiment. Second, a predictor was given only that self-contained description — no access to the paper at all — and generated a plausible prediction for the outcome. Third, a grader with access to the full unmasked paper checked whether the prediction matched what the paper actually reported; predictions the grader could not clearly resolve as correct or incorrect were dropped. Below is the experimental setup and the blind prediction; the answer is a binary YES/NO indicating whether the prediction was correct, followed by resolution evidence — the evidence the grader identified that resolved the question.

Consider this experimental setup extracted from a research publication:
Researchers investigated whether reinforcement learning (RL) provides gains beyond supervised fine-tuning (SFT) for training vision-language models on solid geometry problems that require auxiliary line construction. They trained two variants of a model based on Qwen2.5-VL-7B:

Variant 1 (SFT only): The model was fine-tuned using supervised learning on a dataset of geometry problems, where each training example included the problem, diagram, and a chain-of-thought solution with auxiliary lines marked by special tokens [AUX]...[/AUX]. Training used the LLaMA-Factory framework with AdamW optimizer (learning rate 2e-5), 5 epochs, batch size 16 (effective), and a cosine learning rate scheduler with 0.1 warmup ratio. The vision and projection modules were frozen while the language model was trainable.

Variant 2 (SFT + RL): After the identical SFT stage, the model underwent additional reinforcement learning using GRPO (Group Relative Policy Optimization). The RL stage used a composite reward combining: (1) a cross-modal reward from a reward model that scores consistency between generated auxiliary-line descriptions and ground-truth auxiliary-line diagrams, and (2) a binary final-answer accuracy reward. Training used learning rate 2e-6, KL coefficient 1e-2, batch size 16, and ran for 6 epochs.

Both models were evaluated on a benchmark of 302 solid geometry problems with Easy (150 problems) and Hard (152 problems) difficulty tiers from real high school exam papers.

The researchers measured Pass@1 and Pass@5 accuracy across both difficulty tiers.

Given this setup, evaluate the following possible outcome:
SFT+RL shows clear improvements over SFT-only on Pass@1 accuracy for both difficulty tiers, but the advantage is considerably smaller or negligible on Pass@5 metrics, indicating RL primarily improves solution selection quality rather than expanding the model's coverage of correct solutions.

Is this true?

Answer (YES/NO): NO